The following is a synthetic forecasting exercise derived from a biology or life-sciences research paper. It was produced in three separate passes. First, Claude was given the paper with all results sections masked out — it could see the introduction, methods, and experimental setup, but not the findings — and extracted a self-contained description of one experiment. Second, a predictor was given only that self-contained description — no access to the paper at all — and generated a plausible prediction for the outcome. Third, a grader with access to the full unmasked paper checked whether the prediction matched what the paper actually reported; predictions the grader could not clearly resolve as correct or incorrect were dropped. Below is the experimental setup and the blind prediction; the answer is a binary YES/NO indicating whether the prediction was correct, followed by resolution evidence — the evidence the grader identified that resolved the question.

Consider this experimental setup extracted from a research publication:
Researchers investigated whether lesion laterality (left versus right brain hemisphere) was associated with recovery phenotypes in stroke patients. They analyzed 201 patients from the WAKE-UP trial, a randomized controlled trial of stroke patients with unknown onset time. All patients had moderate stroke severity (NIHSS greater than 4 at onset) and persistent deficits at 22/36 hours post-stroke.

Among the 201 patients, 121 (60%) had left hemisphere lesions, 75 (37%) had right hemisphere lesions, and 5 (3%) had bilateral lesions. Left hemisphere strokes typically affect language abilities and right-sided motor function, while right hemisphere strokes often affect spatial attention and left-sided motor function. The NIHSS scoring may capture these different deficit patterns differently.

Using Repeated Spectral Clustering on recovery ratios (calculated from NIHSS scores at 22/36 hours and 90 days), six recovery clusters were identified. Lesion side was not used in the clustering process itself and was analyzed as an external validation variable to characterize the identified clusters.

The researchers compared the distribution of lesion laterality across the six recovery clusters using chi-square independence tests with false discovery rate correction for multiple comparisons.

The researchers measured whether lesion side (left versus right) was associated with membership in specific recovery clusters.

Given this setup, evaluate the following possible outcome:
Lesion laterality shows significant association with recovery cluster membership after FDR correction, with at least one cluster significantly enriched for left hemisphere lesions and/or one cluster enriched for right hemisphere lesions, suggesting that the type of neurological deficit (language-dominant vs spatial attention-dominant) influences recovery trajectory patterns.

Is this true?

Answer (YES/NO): YES